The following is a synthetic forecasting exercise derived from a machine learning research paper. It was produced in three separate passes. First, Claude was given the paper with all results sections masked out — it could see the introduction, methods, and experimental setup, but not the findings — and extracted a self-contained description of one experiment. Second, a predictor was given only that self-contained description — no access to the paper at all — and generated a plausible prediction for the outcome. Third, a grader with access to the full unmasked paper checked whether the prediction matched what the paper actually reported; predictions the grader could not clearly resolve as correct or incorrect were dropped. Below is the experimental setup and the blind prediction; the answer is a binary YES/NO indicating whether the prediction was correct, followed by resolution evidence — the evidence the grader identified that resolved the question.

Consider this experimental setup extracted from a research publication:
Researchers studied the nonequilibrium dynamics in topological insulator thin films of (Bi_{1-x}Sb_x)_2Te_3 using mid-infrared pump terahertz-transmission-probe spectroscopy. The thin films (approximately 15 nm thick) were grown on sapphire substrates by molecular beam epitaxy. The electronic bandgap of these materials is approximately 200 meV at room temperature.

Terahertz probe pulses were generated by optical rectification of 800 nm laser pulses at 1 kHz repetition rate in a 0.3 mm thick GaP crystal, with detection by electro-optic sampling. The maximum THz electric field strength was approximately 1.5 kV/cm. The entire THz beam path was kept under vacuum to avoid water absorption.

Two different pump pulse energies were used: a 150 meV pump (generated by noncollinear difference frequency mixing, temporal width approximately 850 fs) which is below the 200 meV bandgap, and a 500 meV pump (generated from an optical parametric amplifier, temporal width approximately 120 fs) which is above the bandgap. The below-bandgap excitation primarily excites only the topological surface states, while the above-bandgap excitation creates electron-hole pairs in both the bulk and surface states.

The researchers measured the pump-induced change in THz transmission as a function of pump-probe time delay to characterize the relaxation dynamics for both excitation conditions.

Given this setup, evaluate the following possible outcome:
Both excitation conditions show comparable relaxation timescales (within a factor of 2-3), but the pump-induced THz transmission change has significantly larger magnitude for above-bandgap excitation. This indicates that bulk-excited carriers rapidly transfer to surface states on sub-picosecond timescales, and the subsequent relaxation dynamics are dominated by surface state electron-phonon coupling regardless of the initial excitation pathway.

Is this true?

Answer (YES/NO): NO